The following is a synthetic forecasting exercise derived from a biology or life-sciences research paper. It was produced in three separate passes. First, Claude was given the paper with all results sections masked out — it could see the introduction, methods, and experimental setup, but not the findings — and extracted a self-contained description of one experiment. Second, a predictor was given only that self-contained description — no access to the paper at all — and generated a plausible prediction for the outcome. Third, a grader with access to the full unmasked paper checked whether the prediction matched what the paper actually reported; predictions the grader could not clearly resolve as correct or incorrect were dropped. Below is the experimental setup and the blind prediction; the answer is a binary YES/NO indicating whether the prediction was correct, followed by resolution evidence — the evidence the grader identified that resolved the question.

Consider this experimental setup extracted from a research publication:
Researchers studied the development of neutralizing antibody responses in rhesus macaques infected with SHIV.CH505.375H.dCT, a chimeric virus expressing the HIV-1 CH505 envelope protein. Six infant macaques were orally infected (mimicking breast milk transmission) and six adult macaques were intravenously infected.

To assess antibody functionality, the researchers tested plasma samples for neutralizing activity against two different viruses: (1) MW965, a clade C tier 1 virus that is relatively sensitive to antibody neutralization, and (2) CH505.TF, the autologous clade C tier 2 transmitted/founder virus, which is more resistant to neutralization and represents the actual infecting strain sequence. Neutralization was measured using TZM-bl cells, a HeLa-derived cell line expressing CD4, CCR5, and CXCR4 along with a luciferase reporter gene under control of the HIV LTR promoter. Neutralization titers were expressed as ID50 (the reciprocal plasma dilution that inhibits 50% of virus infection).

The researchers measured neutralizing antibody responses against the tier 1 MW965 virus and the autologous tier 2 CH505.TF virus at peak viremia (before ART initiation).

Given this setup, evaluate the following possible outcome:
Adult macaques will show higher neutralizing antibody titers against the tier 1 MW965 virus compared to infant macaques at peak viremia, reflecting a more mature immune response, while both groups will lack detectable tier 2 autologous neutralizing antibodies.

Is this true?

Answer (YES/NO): NO